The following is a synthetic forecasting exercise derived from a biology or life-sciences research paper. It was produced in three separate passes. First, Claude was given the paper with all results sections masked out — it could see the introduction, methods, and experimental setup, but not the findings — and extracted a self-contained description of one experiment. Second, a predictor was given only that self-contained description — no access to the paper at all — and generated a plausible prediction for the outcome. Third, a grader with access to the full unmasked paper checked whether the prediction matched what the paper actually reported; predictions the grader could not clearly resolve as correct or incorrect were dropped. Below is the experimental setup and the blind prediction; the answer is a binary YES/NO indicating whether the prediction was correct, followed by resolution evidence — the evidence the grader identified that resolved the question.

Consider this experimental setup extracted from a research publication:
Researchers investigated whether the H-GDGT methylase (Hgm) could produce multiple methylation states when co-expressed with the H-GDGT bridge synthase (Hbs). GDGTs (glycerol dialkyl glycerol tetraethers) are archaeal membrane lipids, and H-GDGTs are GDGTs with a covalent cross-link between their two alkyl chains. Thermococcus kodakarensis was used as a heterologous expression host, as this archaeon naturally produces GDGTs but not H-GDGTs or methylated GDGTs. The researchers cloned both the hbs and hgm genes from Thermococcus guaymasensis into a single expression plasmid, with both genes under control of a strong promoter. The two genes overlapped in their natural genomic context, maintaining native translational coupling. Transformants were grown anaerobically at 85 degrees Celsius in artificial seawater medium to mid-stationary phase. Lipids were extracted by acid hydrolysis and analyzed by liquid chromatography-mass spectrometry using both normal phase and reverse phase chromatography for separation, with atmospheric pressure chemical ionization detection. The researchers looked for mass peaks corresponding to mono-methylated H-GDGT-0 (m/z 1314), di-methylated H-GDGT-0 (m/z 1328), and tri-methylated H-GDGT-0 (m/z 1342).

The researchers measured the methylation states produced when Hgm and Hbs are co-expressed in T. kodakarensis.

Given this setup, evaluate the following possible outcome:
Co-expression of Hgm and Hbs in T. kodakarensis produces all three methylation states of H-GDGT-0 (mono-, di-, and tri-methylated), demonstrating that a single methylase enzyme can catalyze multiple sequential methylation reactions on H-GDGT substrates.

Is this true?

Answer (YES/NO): YES